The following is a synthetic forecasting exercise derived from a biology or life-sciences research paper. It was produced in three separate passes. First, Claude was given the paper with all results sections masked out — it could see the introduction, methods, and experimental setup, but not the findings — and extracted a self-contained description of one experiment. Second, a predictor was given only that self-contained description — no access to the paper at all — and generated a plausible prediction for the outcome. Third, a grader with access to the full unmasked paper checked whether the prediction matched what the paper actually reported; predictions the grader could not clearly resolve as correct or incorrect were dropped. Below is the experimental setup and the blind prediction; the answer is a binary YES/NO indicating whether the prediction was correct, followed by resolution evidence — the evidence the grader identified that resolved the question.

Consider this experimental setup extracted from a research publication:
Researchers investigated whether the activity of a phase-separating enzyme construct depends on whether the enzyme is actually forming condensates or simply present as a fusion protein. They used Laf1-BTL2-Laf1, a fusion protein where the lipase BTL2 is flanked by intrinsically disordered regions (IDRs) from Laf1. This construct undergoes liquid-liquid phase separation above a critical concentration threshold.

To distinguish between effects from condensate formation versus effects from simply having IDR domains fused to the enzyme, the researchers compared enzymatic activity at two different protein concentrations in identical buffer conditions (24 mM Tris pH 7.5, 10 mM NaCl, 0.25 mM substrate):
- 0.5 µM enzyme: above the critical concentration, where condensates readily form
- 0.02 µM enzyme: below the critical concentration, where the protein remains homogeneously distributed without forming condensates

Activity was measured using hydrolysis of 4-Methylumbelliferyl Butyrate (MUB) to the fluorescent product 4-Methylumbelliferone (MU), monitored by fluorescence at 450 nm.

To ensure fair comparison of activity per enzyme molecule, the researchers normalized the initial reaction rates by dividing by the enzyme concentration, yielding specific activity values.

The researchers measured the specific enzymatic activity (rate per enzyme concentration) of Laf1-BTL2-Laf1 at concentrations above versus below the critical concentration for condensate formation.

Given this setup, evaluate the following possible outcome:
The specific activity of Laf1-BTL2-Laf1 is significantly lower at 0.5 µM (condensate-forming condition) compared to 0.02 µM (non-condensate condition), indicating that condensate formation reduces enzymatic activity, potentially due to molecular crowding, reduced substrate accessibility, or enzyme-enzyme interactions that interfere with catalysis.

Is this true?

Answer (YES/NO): NO